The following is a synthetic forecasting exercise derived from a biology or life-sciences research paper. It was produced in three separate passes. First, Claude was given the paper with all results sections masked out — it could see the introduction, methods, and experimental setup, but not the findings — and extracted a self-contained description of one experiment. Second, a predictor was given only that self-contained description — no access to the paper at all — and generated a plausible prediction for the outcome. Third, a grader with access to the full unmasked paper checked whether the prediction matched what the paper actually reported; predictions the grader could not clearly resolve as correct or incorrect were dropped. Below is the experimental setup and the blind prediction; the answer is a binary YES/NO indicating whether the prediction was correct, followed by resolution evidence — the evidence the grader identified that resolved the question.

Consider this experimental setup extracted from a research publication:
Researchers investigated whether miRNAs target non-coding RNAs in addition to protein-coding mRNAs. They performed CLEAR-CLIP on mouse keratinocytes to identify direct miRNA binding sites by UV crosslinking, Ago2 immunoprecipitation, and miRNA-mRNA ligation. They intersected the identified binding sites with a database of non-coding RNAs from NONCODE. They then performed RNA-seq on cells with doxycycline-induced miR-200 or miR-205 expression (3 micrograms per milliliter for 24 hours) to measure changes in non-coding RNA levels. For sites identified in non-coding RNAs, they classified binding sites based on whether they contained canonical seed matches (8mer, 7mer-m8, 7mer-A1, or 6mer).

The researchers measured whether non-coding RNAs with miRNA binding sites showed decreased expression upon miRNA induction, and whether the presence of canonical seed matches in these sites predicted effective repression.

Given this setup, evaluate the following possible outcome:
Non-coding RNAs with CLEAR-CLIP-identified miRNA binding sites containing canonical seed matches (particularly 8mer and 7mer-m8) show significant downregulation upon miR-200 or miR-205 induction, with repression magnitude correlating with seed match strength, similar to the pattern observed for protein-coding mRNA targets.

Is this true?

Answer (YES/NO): YES